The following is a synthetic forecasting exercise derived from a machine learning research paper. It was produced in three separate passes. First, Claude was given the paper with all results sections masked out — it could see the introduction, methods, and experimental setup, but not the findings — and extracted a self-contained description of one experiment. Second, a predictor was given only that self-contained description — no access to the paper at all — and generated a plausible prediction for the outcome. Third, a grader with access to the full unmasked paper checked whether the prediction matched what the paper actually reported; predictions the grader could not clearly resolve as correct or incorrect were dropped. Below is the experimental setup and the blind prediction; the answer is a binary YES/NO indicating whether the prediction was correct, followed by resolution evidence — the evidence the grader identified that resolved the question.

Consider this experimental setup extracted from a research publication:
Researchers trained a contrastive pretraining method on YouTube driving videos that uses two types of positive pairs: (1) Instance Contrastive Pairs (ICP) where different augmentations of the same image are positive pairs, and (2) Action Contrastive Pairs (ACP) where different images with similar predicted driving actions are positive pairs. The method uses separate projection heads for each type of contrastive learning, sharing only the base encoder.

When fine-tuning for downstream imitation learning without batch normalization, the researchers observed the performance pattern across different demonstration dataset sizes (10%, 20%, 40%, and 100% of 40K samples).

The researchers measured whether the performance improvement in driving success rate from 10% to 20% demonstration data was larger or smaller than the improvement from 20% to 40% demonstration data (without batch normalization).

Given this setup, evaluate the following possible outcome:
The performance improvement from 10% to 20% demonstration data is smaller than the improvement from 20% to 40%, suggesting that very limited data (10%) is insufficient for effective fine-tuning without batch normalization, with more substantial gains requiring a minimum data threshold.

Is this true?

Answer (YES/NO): YES